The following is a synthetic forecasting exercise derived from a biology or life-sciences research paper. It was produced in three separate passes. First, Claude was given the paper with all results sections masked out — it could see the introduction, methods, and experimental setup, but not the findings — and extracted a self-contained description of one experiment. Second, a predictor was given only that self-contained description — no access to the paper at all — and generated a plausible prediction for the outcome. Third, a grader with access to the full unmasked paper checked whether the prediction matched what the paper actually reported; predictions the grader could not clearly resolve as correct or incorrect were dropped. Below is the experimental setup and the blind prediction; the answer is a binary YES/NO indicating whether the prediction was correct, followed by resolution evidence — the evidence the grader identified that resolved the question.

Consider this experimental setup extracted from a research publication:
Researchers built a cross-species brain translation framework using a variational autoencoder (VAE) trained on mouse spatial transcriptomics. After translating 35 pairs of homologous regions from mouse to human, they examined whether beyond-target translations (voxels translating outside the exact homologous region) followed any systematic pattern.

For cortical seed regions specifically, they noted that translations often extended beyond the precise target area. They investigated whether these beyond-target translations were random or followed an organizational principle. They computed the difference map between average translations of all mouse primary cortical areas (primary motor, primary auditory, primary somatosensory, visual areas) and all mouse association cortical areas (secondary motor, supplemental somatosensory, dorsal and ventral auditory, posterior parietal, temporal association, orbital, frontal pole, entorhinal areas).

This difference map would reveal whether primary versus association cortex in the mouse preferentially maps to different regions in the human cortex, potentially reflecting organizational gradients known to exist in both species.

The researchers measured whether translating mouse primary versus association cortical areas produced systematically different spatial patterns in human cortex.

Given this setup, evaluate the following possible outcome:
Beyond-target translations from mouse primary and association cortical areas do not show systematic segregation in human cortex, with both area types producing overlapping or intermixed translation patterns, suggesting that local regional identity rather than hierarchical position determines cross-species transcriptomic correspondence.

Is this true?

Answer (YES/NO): NO